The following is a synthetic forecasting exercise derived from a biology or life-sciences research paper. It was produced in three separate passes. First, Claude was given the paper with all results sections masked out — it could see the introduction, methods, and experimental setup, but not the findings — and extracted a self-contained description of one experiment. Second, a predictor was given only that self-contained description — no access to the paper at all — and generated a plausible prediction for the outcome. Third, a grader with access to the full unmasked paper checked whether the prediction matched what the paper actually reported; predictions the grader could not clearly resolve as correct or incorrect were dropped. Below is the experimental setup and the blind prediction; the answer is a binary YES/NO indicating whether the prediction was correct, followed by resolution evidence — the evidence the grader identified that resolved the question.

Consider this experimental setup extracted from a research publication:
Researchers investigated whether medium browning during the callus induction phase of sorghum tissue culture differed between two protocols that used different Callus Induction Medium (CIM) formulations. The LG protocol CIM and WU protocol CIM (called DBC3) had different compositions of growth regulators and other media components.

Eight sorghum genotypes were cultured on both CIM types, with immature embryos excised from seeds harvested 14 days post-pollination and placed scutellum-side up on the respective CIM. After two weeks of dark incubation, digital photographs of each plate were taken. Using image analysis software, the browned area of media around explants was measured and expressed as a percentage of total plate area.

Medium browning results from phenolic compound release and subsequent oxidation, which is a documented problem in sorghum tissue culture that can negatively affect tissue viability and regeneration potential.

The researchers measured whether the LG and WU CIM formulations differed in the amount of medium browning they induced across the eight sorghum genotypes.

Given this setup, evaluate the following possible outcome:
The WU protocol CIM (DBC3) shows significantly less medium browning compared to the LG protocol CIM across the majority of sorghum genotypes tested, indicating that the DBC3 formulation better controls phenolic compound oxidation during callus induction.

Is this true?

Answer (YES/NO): NO